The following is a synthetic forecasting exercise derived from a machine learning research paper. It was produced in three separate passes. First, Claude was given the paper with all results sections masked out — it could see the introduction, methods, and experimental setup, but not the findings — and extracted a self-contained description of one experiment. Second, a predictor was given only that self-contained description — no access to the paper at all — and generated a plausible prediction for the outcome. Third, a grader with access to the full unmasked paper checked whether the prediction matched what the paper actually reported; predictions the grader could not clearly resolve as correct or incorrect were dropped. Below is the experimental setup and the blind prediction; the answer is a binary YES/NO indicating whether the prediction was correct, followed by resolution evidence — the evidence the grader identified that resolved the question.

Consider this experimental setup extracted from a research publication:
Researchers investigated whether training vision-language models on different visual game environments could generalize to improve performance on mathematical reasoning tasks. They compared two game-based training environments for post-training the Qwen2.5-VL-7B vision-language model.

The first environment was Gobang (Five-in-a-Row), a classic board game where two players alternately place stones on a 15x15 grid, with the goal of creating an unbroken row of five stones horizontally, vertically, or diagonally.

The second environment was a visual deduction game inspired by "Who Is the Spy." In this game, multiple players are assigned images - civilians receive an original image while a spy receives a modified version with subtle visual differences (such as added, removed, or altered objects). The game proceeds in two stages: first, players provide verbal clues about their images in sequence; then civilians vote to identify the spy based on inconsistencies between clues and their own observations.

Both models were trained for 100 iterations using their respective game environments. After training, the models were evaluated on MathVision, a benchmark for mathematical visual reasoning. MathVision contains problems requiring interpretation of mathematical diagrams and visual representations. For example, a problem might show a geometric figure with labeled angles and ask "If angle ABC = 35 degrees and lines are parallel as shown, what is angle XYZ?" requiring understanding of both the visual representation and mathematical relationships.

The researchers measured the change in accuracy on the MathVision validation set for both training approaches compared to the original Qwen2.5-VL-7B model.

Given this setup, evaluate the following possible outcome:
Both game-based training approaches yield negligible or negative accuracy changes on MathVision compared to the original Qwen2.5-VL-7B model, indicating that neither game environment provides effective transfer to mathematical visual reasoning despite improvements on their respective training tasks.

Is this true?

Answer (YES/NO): NO